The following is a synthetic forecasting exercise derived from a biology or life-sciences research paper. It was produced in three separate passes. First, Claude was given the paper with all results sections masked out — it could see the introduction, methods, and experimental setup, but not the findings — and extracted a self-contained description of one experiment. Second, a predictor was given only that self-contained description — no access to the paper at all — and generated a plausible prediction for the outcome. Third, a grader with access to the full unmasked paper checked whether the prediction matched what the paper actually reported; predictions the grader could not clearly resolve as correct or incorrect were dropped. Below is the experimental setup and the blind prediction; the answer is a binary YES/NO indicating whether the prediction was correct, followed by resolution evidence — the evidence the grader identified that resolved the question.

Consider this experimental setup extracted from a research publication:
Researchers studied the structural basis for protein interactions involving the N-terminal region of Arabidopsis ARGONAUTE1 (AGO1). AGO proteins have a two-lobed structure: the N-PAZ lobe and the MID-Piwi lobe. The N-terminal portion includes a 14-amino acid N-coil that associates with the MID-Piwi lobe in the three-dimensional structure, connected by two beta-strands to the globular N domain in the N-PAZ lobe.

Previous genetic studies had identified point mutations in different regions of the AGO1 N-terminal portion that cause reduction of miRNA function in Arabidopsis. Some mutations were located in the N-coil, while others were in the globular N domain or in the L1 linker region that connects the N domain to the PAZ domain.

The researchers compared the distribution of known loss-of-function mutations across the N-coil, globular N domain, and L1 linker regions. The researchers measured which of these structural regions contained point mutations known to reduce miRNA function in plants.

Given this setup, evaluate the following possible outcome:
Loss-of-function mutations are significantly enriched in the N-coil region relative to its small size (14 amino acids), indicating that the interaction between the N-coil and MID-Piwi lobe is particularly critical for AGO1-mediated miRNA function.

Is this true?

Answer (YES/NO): YES